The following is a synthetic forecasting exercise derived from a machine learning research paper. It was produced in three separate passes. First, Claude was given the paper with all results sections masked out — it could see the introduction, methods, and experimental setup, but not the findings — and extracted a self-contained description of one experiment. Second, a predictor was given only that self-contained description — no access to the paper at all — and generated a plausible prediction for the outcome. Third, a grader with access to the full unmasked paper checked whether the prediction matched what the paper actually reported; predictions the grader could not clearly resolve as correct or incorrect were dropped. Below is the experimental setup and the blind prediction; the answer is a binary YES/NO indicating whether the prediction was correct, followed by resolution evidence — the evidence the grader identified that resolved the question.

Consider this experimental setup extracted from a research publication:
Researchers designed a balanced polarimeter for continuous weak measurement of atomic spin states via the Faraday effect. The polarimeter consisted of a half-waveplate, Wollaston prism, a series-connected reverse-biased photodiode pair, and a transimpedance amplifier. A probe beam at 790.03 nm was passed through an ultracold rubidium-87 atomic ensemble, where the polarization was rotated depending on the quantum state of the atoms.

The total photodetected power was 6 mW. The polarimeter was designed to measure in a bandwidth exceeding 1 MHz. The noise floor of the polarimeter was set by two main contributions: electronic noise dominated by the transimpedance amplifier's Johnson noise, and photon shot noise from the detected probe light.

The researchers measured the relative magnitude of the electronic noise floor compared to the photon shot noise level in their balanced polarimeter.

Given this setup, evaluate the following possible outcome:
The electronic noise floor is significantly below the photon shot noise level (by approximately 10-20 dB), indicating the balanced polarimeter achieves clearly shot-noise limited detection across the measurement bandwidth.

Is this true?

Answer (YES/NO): YES